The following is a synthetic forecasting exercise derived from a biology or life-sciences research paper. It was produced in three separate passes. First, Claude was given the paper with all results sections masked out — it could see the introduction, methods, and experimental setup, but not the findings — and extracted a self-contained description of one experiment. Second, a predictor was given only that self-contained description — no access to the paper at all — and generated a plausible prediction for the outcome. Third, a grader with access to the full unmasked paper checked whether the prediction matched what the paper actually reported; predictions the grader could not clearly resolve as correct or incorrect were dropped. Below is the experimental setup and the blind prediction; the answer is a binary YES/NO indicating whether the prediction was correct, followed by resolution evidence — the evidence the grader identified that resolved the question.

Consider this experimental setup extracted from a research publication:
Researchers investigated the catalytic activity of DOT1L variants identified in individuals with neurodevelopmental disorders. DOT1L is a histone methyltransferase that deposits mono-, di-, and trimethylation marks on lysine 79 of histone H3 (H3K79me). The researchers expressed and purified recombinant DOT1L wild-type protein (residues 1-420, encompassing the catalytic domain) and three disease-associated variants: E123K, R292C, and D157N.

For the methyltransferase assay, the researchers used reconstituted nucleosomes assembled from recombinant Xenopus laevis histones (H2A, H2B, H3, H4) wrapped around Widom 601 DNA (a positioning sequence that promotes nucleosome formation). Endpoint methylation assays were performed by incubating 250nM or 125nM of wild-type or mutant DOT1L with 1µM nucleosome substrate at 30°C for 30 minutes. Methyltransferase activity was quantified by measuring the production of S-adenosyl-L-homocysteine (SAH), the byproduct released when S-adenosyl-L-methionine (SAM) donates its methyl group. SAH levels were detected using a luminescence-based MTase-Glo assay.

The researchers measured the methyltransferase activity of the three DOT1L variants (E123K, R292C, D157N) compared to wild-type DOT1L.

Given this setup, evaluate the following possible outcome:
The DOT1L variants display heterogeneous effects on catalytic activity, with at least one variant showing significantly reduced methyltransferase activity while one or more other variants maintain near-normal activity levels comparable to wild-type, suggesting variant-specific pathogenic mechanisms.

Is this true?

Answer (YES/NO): NO